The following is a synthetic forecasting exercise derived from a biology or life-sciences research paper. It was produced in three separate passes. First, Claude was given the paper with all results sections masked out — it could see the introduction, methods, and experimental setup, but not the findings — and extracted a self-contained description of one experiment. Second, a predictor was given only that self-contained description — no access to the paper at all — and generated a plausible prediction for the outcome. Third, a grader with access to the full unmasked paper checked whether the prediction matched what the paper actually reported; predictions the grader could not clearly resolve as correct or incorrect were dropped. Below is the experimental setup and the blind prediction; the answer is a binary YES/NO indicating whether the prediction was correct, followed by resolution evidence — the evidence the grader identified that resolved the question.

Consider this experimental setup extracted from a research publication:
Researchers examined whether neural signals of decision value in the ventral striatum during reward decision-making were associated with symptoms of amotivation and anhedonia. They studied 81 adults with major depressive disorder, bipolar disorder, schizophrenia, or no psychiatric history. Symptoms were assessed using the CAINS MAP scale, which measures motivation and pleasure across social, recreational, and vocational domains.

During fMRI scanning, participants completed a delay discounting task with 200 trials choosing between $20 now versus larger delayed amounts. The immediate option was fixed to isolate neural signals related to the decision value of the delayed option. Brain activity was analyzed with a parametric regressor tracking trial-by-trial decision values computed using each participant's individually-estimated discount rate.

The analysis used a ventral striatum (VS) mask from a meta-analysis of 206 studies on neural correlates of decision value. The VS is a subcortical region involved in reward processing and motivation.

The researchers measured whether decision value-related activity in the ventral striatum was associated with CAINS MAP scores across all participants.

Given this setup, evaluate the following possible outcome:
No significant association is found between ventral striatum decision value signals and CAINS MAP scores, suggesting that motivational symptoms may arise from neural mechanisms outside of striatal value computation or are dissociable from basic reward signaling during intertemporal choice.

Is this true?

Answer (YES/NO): YES